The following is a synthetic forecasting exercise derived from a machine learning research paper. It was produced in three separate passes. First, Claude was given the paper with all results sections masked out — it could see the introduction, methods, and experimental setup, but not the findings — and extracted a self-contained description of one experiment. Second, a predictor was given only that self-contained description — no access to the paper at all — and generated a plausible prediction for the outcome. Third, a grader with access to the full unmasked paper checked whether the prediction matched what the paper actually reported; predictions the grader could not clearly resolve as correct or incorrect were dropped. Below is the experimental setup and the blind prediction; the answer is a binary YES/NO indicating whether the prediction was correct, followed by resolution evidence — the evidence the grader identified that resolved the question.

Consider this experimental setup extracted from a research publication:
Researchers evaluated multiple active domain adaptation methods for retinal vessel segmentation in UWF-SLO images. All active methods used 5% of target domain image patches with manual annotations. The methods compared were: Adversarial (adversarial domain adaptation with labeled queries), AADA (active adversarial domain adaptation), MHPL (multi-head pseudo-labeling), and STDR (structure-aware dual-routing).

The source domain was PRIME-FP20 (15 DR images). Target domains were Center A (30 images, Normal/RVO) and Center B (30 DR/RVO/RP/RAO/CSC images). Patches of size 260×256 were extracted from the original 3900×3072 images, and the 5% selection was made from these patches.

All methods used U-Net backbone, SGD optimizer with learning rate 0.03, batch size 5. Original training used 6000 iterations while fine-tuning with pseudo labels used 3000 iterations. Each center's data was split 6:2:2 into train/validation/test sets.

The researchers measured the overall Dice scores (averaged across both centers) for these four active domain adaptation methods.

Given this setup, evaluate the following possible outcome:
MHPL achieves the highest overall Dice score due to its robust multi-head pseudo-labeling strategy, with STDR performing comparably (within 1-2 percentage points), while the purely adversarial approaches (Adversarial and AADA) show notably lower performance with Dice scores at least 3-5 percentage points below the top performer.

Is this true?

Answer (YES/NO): NO